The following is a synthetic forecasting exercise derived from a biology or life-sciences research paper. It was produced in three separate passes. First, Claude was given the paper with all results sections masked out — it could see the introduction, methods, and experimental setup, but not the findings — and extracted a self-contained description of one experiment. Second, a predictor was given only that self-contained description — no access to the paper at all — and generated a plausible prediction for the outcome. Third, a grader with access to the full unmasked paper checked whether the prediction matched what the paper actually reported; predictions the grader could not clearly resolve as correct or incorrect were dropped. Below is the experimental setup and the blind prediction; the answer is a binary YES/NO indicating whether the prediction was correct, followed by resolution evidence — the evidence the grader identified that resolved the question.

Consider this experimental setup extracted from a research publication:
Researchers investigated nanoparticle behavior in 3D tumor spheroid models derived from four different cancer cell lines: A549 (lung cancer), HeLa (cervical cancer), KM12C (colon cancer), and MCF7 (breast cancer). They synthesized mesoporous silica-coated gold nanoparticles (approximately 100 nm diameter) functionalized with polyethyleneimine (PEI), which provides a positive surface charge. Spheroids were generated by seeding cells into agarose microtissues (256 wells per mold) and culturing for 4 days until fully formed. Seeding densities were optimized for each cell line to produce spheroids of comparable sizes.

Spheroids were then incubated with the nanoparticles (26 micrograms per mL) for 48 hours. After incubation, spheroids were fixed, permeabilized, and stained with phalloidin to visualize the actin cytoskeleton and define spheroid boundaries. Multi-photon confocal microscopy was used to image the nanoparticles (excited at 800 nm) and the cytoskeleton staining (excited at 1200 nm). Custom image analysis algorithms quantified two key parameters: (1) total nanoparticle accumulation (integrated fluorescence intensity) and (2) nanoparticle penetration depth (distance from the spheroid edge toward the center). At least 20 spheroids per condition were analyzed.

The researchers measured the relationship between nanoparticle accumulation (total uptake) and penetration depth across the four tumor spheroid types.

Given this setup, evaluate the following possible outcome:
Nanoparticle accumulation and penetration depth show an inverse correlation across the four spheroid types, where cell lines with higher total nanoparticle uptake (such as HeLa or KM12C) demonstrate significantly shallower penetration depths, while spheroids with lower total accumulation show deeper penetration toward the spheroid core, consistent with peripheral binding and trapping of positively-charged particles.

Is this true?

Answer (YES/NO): NO